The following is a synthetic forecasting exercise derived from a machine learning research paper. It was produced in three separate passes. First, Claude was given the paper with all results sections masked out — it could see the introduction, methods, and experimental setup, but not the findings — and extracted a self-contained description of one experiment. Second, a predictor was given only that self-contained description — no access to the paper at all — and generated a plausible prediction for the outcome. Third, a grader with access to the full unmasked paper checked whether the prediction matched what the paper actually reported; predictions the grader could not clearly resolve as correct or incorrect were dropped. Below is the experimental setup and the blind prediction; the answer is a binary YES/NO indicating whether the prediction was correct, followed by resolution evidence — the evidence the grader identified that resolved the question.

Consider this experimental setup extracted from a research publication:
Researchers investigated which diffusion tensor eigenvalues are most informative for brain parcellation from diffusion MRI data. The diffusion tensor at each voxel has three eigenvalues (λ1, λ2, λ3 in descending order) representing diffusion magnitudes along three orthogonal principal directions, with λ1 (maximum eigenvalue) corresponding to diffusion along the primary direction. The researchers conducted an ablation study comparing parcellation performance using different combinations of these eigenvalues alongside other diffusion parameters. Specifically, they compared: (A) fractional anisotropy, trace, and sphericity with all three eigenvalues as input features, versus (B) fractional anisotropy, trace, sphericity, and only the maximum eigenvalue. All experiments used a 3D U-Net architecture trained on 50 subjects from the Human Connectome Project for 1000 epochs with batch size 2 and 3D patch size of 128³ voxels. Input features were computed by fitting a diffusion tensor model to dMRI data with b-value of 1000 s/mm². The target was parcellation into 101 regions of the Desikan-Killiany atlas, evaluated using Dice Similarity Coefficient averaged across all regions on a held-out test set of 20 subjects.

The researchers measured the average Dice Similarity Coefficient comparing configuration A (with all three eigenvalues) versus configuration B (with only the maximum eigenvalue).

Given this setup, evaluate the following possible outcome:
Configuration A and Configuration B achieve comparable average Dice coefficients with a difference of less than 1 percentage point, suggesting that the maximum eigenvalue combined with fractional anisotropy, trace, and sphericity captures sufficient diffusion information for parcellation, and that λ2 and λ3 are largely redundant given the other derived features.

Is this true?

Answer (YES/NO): NO